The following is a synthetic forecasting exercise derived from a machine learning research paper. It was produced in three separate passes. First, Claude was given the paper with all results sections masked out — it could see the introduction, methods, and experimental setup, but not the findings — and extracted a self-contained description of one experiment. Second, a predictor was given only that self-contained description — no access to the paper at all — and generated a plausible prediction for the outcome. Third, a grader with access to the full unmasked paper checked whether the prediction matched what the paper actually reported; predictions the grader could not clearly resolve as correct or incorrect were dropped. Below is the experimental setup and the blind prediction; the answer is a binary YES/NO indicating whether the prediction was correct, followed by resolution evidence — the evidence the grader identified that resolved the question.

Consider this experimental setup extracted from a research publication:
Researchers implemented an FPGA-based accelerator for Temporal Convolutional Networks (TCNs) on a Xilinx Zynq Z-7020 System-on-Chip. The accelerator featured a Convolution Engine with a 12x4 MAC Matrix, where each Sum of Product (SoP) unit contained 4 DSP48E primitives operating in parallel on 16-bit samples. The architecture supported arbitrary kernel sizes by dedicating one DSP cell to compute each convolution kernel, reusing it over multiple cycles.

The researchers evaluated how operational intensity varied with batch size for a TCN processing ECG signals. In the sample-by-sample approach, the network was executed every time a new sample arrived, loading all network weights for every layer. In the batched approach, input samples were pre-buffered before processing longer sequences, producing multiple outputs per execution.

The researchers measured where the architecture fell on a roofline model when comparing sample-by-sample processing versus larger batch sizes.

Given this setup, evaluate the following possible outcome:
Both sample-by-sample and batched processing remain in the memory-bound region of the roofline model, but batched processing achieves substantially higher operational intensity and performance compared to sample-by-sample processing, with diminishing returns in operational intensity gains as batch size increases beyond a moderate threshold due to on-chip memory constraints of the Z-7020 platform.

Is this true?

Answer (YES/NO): NO